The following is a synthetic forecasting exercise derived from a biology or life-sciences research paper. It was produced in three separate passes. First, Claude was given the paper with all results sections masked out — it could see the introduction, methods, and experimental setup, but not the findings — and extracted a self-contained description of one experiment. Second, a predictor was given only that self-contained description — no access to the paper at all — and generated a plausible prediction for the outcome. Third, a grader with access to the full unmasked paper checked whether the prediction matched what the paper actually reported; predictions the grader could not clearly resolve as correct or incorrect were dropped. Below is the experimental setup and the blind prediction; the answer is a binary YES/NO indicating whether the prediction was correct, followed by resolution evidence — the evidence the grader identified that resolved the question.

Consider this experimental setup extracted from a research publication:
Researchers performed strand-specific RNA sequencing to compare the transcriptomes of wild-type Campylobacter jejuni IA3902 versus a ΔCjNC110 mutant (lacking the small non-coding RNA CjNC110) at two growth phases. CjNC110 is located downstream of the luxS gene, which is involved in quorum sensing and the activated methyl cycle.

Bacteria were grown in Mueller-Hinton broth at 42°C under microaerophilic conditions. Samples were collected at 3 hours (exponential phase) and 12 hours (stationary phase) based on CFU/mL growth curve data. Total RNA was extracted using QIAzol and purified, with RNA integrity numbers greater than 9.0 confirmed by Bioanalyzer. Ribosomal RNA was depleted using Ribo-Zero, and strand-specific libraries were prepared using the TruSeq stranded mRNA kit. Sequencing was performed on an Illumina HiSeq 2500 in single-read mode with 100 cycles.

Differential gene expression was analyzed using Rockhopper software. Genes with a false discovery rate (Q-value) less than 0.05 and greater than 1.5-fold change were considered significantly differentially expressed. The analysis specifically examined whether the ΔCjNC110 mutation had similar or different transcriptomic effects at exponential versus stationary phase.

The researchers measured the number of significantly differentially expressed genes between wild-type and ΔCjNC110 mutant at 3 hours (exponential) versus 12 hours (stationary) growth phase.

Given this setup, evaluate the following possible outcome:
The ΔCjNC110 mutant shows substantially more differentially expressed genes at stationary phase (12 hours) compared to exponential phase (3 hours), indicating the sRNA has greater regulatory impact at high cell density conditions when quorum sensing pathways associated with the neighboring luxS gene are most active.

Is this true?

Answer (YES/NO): YES